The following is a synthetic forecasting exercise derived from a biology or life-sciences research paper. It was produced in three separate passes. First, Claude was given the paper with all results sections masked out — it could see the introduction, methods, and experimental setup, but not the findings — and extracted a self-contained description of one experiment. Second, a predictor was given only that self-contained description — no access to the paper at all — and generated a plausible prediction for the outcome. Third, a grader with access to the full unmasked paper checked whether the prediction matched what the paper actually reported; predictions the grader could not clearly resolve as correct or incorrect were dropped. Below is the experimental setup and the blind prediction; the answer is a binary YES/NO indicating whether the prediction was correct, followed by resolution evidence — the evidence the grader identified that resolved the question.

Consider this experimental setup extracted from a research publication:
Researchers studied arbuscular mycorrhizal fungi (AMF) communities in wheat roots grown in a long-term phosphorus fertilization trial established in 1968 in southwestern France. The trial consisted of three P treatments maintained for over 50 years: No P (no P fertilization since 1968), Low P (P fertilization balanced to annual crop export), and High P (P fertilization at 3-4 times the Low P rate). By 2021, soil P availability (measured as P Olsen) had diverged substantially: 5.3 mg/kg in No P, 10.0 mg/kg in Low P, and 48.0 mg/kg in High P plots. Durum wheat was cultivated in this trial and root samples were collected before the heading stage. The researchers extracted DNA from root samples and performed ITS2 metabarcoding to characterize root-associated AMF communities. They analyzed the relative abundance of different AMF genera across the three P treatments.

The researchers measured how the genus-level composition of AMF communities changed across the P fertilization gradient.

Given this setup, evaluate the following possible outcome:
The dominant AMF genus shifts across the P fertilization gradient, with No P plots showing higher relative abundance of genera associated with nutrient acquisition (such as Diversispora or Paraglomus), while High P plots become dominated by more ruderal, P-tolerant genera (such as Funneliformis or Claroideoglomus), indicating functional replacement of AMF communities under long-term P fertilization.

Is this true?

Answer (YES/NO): NO